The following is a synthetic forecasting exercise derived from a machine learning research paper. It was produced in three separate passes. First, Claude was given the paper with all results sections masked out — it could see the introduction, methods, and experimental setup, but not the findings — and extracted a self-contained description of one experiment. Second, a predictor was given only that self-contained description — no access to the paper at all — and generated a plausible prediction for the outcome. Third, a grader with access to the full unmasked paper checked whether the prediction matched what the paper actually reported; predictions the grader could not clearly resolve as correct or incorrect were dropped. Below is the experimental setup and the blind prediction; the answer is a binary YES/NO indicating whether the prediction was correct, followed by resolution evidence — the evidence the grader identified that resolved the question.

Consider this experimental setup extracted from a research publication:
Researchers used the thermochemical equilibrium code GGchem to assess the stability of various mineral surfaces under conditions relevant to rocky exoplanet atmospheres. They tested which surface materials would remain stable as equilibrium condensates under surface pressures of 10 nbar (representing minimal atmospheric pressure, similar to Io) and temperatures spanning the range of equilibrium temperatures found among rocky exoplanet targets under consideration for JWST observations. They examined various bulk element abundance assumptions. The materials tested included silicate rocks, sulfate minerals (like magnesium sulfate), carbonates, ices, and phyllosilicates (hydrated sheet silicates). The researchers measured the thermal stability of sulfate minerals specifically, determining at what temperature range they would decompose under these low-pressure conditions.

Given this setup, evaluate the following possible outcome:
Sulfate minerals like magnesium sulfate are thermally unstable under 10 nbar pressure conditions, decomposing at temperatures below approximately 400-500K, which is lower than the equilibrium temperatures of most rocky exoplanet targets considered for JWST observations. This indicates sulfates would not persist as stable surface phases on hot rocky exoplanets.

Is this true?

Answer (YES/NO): NO